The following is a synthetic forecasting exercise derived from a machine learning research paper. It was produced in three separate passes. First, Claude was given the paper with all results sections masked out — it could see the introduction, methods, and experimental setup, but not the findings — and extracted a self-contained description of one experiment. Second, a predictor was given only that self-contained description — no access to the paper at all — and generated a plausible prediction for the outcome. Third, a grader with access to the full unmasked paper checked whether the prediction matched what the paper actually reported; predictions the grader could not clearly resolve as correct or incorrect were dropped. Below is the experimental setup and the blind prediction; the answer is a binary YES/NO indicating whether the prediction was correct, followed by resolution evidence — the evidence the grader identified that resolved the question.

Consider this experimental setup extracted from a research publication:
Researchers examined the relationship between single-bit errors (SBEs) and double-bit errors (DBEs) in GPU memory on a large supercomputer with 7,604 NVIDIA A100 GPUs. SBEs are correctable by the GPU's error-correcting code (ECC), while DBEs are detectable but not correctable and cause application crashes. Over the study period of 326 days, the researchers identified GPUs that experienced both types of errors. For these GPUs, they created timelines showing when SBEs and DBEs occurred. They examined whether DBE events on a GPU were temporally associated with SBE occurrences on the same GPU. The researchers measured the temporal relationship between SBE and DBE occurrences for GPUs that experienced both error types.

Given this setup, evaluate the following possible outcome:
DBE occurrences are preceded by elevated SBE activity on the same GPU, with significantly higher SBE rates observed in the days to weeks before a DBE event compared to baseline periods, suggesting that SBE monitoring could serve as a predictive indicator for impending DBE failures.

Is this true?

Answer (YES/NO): NO